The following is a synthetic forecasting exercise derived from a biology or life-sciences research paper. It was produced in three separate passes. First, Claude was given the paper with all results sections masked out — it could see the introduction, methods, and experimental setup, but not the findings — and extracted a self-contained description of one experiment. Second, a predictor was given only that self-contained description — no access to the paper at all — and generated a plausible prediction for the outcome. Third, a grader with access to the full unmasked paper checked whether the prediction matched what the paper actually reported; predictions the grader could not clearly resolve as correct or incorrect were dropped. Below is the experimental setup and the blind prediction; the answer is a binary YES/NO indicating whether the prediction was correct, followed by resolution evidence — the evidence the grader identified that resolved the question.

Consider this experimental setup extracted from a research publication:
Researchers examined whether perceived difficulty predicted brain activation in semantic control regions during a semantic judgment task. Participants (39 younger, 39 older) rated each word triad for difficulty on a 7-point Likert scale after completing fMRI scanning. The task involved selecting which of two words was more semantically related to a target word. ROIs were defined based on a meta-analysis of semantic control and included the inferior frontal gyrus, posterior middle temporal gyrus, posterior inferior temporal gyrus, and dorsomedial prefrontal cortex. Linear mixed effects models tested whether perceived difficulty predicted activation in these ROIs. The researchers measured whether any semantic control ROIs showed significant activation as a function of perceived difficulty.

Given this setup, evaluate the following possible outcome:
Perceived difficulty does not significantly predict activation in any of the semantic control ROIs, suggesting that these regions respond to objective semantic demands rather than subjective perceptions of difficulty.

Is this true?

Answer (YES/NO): YES